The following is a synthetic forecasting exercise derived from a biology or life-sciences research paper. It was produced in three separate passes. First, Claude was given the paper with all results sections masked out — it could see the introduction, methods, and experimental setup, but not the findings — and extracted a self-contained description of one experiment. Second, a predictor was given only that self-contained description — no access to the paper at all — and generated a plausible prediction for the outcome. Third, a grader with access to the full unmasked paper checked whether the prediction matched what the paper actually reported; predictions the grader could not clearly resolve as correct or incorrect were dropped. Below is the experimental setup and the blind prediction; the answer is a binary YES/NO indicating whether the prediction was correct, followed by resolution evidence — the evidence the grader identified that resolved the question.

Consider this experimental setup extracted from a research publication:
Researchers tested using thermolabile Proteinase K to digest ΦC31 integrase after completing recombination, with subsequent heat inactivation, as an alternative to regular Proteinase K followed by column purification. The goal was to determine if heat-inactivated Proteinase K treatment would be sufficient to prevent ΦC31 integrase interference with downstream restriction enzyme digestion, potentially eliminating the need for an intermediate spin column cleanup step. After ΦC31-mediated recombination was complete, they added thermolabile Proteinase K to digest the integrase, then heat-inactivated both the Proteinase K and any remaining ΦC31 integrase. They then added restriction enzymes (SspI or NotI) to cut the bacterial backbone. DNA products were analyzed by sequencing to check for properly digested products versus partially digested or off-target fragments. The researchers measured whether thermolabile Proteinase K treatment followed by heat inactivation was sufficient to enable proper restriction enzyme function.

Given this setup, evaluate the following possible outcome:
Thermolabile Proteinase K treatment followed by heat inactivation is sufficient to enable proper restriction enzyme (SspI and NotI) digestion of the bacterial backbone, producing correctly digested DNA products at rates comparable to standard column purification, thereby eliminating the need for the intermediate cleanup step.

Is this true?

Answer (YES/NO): NO